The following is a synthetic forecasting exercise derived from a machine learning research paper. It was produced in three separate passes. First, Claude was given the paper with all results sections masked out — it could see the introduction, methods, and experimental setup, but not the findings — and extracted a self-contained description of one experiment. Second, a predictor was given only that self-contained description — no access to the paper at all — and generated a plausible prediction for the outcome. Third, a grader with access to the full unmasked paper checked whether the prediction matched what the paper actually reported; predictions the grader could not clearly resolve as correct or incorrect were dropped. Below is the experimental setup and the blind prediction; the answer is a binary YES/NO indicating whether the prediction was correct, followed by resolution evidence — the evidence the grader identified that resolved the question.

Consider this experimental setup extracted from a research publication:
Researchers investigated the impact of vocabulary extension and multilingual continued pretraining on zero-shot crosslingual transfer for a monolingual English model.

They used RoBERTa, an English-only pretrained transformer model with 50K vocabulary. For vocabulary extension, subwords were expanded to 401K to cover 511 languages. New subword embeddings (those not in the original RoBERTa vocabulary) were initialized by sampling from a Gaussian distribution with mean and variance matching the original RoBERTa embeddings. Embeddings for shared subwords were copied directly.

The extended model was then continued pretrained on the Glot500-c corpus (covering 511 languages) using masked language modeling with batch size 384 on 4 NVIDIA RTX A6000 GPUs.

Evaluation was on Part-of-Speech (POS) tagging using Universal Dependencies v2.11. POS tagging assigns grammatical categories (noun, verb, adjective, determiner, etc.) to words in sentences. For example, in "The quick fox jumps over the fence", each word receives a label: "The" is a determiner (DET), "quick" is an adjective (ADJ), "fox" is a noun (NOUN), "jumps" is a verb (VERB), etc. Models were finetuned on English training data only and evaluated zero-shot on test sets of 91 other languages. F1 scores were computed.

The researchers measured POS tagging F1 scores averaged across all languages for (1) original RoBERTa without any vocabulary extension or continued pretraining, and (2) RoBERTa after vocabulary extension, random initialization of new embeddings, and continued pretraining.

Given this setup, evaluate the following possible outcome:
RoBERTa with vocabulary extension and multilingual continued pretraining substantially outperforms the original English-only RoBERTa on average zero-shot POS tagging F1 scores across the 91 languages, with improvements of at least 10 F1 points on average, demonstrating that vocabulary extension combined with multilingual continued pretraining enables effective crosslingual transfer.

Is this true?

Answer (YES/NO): YES